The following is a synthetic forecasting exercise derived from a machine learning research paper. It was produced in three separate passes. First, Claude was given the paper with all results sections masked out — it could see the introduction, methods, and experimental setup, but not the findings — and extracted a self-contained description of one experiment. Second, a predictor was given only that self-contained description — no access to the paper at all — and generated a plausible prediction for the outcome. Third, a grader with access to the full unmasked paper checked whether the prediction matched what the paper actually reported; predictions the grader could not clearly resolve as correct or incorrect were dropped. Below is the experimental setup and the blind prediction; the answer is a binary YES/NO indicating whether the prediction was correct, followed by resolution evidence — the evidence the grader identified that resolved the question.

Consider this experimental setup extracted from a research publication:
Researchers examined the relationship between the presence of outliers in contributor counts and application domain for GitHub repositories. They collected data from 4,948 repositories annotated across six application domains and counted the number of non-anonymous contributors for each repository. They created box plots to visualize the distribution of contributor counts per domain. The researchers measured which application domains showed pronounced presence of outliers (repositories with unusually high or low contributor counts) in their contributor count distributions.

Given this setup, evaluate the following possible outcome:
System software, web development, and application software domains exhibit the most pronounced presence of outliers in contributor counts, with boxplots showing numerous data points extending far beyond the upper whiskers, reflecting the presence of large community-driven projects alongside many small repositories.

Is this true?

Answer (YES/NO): NO